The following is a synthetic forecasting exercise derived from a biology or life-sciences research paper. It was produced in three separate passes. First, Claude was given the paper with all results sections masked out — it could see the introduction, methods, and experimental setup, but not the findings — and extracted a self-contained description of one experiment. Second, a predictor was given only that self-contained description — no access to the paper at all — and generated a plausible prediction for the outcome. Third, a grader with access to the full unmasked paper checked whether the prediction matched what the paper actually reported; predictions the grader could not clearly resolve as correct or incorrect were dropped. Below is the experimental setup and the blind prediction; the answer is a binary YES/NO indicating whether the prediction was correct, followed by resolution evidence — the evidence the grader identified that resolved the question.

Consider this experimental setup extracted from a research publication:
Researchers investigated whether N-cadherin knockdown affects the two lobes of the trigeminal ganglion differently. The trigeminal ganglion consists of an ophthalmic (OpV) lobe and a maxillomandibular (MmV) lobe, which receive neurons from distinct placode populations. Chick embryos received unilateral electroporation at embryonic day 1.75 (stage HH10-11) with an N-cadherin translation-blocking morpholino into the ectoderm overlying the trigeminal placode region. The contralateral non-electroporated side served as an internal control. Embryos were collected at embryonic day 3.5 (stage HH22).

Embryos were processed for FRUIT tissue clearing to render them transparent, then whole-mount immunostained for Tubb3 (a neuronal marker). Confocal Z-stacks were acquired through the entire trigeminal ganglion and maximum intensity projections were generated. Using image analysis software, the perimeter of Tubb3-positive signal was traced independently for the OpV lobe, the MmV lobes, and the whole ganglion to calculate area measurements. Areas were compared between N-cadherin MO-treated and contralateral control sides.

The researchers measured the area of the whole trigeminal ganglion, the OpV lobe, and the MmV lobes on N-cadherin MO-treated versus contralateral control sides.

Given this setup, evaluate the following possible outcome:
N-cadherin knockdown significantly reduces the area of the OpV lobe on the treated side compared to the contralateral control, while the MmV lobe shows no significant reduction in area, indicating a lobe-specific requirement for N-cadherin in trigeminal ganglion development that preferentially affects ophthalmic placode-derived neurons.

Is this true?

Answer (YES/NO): YES